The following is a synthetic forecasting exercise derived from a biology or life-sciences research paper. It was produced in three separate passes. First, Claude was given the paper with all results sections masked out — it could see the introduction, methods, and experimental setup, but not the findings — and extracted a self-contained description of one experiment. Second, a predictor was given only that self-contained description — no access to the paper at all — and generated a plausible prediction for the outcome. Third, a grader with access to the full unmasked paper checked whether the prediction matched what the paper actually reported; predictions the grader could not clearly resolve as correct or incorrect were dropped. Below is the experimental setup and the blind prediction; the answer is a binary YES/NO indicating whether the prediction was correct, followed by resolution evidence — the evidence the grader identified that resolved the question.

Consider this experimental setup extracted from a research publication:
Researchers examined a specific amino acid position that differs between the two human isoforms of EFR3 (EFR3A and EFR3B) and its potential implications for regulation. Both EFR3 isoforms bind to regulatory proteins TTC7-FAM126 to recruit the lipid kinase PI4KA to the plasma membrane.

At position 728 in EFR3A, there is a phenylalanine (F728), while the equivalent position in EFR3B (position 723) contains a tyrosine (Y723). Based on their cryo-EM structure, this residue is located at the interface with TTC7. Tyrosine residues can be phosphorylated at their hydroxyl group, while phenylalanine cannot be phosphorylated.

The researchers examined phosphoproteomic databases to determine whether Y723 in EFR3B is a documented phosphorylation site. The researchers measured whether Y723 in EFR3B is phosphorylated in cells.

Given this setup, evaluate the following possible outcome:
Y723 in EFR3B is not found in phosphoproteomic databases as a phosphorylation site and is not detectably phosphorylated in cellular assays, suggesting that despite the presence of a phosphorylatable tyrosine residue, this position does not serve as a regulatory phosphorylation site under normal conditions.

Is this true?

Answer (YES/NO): NO